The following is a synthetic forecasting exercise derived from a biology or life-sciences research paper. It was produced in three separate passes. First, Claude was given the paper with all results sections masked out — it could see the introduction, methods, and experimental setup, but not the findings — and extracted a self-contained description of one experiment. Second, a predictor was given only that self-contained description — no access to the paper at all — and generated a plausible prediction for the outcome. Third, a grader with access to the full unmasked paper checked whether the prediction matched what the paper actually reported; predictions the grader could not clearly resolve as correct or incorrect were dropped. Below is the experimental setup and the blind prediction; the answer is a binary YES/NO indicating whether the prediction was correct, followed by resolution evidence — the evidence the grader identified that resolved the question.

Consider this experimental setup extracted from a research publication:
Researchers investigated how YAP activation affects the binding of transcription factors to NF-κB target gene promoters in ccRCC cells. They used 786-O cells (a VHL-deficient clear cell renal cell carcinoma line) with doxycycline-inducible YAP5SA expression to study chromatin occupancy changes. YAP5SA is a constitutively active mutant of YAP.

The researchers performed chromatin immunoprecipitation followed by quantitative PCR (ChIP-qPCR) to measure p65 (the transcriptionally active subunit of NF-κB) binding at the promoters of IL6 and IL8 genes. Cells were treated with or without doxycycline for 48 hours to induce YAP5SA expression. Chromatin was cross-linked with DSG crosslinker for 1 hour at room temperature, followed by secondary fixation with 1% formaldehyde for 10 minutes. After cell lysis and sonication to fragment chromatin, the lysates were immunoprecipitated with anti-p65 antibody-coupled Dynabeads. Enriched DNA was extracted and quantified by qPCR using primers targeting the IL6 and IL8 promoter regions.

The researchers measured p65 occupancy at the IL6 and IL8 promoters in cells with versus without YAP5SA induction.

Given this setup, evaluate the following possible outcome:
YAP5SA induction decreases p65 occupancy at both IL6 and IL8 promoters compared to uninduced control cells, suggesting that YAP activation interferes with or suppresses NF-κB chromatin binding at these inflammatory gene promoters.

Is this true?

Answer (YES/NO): YES